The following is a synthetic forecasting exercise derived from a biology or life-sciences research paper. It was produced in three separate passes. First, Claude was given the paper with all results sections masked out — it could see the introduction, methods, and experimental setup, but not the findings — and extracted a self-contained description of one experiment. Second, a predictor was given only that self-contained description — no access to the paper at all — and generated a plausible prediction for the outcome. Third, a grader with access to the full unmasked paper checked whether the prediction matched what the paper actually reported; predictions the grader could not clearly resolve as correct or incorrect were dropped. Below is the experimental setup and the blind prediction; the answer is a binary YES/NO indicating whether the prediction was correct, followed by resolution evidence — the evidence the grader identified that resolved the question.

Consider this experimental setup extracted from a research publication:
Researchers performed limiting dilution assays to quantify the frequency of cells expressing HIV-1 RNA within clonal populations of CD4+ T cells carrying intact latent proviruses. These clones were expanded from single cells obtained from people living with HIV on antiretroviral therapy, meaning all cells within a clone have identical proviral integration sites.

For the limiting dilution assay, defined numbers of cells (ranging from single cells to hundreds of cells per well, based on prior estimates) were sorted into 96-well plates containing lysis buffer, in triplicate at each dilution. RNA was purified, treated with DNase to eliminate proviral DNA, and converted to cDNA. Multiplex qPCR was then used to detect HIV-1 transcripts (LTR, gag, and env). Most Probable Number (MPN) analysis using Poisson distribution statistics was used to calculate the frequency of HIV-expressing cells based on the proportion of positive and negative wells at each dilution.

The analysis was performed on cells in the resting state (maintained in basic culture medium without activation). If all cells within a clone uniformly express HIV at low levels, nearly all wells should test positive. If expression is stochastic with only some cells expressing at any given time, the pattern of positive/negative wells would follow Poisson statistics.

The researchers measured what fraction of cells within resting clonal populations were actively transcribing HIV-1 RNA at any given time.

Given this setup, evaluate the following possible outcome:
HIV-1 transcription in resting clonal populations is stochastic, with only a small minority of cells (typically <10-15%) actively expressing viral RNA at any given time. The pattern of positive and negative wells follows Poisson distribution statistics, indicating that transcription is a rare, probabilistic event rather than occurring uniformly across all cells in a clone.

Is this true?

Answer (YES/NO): YES